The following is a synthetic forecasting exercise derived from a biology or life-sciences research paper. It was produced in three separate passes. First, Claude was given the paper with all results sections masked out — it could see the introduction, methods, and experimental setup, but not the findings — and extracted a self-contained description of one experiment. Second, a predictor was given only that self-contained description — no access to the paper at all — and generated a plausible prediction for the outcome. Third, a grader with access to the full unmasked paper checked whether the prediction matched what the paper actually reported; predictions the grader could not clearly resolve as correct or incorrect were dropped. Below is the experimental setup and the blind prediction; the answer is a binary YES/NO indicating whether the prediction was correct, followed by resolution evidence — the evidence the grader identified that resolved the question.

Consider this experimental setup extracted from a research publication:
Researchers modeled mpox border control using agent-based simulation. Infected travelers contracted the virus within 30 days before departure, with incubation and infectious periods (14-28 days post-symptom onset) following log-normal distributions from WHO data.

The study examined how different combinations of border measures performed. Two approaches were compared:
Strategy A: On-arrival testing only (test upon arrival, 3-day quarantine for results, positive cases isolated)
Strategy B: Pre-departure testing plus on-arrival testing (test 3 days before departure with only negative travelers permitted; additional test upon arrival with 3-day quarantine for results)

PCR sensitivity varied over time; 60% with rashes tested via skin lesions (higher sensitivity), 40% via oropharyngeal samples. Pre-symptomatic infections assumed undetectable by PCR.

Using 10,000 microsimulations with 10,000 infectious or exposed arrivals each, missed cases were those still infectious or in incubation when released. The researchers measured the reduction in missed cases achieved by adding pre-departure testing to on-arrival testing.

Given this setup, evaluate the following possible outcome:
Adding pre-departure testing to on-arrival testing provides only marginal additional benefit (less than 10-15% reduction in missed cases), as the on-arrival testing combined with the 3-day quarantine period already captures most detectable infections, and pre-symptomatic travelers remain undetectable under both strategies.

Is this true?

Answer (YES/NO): NO